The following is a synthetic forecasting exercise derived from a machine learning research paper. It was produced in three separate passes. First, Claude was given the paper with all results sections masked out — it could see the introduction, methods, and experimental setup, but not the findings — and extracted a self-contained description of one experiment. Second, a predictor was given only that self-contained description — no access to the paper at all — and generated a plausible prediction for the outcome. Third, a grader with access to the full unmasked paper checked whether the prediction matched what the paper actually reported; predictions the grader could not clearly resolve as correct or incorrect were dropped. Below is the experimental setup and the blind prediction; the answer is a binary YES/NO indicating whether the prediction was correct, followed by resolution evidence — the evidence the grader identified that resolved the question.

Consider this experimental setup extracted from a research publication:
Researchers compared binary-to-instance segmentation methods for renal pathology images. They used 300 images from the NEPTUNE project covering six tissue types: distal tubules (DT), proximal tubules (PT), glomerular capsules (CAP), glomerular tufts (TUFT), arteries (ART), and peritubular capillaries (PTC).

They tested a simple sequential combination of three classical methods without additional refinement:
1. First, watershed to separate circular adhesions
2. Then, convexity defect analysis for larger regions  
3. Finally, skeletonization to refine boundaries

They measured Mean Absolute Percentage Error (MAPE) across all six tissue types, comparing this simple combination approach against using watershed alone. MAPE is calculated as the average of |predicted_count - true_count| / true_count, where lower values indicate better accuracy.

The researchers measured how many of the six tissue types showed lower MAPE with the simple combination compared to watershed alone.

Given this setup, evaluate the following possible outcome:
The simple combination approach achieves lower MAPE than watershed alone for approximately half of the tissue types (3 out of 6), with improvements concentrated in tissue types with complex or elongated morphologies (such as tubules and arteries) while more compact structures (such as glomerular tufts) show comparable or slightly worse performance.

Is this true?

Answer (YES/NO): NO